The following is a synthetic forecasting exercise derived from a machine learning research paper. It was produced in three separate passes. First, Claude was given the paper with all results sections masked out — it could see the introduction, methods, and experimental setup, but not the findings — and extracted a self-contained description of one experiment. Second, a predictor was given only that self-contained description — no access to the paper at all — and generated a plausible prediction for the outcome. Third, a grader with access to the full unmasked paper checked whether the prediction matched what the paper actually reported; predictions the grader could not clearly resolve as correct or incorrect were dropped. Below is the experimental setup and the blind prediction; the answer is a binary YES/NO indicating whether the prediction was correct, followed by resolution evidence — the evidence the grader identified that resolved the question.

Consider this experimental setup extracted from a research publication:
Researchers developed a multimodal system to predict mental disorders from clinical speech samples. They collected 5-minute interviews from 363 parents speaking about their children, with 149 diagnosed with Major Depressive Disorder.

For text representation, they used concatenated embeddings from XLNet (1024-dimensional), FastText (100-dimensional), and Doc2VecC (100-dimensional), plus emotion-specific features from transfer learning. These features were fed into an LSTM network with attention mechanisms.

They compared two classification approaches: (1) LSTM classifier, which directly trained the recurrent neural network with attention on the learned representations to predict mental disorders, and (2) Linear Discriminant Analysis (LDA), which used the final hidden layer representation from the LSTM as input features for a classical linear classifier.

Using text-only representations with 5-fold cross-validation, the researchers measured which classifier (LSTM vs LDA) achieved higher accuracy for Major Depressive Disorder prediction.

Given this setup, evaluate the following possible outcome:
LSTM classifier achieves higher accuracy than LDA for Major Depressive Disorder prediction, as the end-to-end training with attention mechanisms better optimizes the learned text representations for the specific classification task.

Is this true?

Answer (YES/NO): NO